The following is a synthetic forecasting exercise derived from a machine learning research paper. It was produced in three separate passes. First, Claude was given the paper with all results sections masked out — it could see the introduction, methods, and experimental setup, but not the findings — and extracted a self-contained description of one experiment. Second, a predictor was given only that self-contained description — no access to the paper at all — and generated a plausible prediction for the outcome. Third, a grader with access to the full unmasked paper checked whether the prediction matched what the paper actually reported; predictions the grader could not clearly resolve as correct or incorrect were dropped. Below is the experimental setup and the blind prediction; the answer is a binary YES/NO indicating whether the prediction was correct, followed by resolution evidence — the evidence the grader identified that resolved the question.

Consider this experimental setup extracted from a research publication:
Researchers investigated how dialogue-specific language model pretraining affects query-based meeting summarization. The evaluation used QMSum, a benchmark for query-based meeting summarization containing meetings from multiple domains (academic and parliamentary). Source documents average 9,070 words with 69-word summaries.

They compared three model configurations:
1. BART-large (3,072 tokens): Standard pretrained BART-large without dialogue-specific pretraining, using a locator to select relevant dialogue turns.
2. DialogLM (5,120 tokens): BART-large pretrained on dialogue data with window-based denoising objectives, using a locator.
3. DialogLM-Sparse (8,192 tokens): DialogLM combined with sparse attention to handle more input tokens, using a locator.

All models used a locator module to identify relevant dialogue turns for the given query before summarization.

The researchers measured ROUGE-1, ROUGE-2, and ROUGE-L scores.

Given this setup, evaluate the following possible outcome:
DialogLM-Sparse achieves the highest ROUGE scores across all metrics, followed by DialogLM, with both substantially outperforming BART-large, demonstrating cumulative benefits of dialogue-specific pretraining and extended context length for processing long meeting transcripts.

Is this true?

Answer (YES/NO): NO